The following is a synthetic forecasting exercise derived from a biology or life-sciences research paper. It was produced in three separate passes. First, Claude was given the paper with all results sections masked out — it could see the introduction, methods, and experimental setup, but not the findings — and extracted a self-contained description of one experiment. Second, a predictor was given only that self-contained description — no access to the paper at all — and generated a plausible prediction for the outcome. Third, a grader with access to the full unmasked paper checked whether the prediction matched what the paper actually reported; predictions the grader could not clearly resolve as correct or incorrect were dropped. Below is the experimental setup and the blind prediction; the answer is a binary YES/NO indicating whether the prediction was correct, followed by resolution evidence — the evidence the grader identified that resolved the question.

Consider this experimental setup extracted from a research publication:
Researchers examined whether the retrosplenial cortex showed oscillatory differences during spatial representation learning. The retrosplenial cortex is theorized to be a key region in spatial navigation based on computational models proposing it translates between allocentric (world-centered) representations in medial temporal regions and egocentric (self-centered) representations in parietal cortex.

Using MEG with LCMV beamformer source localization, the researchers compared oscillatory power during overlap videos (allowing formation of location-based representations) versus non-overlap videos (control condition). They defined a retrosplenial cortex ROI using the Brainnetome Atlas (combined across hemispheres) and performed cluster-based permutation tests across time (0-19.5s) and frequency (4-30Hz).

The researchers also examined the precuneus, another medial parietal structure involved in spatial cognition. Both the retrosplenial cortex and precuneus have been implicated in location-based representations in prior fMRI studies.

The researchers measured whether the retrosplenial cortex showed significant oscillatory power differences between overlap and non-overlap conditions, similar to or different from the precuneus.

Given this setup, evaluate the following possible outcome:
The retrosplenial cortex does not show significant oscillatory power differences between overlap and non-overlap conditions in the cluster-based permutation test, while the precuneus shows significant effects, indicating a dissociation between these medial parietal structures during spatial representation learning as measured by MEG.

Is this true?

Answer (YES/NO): YES